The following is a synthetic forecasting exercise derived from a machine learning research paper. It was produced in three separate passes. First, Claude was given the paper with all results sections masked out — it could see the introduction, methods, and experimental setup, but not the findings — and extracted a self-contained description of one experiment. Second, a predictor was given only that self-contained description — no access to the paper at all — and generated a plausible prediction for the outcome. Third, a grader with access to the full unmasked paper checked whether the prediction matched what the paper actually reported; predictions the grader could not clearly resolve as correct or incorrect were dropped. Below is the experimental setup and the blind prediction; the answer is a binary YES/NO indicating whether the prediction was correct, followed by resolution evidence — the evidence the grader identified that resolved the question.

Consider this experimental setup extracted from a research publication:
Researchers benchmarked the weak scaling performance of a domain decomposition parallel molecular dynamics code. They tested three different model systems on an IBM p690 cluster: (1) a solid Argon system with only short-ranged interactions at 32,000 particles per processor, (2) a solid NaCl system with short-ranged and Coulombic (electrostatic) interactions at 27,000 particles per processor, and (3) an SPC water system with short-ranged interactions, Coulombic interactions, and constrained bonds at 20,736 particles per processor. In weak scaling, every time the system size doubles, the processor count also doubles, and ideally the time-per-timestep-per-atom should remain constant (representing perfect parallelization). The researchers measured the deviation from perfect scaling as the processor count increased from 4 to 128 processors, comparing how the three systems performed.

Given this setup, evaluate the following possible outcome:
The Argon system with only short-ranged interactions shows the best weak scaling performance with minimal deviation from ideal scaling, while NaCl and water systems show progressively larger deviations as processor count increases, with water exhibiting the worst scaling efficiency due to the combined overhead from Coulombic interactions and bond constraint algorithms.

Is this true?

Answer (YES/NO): YES